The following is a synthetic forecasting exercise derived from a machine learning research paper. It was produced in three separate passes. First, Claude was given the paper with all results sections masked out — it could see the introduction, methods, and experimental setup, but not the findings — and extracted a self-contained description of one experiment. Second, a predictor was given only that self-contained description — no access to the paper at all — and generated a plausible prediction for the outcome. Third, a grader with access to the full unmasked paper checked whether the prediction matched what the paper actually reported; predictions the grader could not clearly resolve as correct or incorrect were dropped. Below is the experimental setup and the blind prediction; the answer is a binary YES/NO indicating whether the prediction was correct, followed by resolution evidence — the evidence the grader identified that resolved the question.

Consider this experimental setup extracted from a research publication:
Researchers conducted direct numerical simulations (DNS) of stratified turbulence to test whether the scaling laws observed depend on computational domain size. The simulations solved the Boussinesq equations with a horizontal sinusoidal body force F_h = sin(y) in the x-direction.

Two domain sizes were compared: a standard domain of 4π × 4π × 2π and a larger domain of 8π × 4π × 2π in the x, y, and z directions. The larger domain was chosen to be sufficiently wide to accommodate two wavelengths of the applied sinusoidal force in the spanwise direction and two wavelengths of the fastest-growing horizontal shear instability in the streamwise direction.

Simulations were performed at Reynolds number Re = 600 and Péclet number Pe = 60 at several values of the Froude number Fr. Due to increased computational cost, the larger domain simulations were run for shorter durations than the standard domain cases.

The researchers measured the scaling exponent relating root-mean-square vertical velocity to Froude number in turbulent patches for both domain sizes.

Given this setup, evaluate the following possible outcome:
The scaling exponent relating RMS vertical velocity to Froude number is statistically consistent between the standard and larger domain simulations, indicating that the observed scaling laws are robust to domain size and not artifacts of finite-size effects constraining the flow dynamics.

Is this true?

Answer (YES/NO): YES